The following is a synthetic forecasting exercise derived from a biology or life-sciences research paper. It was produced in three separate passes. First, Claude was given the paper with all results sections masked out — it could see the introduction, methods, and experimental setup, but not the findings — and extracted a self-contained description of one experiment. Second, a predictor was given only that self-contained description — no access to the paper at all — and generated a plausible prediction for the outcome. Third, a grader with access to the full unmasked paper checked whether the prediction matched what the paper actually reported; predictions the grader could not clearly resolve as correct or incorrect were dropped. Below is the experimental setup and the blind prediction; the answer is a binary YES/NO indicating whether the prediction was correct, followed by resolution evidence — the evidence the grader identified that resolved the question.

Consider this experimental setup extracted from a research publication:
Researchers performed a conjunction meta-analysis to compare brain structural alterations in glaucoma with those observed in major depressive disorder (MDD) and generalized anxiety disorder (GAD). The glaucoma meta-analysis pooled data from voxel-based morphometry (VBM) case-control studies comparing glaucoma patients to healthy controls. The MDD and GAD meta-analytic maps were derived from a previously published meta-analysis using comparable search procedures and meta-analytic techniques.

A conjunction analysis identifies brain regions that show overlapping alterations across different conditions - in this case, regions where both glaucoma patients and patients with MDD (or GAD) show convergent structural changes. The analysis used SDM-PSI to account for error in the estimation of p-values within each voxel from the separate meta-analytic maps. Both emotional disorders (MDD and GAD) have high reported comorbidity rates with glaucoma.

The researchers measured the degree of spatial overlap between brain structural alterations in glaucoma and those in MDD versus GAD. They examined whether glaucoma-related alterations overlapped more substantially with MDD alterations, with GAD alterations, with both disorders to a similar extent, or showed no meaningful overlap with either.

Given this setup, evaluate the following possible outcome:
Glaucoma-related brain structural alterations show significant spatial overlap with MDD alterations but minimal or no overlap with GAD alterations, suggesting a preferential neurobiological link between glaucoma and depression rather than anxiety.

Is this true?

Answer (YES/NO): NO